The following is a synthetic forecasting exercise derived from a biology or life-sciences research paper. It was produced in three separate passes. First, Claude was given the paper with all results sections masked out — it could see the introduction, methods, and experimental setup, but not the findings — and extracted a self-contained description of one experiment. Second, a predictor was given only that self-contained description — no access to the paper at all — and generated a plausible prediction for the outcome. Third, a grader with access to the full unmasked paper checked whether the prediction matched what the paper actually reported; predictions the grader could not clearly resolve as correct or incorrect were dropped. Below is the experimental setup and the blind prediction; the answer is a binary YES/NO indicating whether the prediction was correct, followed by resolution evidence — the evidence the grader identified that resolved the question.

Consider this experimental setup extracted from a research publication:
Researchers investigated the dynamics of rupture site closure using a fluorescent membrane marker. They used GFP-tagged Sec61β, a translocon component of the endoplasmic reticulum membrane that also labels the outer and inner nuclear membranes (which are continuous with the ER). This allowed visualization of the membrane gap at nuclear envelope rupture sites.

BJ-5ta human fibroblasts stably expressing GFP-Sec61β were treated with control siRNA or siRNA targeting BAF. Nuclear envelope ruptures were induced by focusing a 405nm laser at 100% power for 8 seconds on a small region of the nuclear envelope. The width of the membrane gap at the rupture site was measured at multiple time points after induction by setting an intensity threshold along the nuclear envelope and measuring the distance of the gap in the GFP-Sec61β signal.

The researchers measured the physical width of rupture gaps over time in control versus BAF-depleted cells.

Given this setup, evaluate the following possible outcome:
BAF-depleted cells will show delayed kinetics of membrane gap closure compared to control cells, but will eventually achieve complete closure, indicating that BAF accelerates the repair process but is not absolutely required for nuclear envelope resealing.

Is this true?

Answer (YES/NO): NO